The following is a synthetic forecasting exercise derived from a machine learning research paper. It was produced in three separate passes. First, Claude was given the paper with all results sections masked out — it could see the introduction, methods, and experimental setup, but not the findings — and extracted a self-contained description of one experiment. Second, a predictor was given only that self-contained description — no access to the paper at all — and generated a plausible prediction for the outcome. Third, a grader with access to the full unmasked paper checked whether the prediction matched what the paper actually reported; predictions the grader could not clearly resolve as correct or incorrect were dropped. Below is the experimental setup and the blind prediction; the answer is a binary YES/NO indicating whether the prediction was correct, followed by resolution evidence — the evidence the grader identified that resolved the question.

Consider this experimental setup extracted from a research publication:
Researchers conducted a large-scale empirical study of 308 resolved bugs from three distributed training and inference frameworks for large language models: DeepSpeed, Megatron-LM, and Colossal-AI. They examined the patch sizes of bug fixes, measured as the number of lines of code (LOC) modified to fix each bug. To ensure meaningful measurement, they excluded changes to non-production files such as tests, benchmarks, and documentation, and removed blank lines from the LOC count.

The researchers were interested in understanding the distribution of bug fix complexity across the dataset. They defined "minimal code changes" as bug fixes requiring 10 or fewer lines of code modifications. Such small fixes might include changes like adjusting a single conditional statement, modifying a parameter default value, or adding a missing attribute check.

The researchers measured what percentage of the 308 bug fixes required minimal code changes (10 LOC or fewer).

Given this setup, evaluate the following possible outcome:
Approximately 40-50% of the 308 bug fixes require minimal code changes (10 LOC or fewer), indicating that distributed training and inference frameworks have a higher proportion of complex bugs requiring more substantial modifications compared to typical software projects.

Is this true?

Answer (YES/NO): YES